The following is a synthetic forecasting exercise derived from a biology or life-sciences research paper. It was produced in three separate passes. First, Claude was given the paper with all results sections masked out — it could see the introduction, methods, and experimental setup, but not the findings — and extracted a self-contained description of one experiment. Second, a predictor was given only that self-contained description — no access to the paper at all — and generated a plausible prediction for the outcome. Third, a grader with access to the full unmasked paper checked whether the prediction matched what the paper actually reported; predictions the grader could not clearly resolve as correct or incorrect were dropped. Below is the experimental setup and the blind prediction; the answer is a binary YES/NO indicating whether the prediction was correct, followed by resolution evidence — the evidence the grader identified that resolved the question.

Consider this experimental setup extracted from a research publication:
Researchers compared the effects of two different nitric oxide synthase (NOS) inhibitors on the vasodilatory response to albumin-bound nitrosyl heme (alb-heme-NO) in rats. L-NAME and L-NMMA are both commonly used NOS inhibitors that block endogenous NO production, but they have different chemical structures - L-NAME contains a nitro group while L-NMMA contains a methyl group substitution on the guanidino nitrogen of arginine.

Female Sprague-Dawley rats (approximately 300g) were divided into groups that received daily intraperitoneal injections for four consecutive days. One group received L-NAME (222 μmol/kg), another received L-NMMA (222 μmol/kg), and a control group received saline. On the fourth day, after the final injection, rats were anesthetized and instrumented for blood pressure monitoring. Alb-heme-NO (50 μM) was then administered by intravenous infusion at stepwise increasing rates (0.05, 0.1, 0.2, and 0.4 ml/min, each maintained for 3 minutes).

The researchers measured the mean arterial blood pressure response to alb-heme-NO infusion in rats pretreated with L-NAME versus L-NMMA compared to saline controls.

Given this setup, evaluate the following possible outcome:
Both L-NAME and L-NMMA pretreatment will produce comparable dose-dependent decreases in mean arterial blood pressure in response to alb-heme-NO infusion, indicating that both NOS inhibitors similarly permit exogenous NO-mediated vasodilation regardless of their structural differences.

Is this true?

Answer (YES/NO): NO